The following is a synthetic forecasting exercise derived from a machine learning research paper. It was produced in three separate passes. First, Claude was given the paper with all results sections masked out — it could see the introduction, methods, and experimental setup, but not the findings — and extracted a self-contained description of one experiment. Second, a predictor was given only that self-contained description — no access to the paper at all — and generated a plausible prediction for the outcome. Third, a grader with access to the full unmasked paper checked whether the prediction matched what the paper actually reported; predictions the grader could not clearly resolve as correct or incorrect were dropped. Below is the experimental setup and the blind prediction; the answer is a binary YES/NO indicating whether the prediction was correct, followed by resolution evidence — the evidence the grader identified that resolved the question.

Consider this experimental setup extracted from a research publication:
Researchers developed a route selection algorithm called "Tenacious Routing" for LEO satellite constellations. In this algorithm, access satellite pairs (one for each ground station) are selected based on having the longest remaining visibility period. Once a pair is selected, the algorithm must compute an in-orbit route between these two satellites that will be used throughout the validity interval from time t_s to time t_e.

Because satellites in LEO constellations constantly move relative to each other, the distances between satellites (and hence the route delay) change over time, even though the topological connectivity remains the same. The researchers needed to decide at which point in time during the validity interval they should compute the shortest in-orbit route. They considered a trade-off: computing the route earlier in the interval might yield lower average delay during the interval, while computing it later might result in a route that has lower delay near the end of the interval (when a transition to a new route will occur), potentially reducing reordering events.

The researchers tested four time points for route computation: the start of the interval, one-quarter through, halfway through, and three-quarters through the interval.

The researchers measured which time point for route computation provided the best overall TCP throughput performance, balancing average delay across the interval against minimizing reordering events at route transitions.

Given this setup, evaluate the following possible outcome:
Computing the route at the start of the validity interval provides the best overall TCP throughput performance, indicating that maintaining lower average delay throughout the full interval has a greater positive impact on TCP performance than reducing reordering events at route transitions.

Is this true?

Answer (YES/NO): NO